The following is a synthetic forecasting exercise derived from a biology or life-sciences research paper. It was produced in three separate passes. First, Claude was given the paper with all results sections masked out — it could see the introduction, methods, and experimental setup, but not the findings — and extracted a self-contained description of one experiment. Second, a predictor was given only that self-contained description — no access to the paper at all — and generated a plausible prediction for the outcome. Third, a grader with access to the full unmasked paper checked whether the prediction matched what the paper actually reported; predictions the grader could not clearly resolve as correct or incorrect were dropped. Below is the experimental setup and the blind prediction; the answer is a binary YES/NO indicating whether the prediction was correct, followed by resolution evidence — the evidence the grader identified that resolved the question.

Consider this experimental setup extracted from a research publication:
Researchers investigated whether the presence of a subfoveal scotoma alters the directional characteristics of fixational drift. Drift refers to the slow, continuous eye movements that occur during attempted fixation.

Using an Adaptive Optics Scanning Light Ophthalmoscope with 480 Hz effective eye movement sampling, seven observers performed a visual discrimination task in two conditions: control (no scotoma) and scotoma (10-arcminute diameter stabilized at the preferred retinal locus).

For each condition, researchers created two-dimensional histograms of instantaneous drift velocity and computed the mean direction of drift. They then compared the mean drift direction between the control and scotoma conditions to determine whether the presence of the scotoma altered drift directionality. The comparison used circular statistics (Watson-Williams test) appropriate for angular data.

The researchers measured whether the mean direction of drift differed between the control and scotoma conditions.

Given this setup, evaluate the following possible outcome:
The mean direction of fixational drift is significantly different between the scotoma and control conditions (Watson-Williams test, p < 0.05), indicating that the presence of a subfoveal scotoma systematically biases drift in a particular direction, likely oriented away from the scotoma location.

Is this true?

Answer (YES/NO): NO